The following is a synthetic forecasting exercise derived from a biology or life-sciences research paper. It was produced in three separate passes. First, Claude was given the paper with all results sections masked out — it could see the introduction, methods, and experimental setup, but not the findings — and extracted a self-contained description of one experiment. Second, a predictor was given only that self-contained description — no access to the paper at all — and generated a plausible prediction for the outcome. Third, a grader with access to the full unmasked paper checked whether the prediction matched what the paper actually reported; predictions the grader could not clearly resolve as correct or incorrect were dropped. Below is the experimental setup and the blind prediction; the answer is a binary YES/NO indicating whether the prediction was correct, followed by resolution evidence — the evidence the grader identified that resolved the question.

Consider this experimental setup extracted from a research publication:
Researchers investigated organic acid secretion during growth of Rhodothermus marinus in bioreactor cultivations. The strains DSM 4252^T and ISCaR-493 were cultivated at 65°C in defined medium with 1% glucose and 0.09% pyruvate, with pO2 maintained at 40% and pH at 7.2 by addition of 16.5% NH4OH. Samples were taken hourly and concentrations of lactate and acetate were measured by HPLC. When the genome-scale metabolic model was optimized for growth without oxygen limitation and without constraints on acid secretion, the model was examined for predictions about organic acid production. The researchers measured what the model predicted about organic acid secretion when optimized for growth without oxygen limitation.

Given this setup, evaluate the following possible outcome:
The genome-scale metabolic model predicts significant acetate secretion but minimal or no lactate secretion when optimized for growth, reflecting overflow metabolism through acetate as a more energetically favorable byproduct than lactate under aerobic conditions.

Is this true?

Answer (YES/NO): NO